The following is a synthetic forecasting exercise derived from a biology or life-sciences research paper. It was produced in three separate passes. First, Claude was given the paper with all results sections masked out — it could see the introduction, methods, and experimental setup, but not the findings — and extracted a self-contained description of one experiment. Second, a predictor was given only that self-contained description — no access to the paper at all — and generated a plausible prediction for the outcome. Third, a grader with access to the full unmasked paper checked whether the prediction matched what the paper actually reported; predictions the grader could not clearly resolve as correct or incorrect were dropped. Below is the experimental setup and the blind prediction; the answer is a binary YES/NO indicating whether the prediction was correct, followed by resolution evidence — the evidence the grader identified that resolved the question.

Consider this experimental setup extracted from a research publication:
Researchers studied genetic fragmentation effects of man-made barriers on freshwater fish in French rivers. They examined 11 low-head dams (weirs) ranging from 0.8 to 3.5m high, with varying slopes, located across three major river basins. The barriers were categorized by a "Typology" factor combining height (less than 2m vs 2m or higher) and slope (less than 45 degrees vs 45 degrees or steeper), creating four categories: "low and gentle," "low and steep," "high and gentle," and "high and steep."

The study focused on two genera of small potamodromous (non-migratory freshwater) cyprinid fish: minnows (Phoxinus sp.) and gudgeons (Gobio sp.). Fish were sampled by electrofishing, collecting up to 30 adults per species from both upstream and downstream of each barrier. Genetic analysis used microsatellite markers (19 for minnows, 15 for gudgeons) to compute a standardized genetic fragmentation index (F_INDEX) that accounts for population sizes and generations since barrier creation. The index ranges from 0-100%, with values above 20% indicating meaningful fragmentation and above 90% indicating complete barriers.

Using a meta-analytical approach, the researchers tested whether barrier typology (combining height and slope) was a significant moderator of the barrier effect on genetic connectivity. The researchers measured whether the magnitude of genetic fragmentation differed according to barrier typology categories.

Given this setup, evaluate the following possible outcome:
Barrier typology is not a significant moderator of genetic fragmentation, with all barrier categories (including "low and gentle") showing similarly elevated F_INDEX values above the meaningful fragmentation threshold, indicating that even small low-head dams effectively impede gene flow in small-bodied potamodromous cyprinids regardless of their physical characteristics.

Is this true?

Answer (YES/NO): NO